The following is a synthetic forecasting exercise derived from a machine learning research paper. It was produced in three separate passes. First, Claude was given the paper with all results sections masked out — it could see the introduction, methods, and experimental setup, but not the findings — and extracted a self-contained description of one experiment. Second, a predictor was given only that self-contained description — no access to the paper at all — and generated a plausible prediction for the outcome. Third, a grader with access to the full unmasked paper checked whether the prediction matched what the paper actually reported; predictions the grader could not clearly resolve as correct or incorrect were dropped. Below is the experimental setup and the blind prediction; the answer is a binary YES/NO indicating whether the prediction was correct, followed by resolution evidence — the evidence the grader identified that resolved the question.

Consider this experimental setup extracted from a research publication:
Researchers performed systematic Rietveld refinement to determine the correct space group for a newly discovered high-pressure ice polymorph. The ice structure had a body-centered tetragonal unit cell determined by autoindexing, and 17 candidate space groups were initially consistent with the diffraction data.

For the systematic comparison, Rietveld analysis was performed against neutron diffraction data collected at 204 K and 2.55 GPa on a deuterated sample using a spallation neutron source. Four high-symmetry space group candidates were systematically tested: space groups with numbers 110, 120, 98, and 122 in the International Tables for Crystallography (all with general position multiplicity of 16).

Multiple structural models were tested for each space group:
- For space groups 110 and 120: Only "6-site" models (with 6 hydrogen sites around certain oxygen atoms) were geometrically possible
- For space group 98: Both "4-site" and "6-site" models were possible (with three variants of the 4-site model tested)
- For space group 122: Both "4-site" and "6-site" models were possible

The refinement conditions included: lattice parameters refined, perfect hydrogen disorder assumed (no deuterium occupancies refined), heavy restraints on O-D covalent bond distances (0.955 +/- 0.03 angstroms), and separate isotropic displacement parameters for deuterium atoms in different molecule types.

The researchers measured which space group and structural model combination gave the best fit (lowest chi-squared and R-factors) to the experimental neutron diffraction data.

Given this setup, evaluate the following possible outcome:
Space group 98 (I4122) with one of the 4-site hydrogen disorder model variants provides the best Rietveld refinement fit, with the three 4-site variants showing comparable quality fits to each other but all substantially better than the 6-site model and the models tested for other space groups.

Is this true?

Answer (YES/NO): NO